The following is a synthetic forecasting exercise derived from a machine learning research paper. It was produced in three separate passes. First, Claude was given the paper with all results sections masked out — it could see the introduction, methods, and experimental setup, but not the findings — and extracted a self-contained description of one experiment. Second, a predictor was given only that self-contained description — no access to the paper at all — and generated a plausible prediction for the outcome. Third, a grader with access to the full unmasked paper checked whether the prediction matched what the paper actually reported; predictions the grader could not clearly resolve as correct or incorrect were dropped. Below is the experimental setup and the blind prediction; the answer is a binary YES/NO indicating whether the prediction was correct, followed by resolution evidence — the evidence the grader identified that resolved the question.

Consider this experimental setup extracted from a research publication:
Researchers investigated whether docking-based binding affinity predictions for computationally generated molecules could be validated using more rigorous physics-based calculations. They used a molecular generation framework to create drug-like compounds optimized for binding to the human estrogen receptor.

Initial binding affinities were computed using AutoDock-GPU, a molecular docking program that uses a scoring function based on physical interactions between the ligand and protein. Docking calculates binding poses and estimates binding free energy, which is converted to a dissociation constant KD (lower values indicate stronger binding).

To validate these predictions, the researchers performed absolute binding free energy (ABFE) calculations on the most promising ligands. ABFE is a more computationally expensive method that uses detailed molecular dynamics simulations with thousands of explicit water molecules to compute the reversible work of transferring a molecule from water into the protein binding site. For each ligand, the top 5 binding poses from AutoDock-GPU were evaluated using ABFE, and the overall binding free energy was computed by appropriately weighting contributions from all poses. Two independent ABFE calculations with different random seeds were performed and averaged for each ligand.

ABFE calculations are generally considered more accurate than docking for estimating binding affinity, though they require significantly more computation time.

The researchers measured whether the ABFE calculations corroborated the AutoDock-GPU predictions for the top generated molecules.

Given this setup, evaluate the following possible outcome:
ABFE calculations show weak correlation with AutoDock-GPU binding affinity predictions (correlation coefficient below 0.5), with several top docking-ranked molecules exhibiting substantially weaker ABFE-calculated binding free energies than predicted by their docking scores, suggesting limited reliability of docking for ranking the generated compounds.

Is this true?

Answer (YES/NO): YES